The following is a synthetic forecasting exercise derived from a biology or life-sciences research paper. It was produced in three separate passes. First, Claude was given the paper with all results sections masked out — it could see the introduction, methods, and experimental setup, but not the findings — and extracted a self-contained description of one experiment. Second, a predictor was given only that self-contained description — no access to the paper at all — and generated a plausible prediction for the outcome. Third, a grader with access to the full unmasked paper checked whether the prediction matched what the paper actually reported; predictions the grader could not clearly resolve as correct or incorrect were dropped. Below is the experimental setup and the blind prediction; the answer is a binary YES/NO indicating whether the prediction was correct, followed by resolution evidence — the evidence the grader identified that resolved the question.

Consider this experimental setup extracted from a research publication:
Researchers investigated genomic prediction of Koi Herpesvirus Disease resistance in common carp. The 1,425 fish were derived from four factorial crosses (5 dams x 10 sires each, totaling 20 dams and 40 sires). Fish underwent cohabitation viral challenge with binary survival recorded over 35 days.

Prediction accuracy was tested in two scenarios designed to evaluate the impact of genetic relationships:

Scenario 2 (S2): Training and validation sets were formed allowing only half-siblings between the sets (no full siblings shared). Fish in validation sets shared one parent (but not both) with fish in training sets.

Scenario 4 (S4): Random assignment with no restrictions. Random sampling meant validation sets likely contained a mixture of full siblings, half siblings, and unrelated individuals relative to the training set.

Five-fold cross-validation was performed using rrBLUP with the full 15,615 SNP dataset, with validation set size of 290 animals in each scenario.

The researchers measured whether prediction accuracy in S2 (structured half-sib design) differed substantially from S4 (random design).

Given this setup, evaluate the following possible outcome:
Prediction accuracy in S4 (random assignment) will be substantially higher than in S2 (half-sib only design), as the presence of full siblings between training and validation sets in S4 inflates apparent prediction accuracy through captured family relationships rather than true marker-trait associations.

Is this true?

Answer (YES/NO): NO